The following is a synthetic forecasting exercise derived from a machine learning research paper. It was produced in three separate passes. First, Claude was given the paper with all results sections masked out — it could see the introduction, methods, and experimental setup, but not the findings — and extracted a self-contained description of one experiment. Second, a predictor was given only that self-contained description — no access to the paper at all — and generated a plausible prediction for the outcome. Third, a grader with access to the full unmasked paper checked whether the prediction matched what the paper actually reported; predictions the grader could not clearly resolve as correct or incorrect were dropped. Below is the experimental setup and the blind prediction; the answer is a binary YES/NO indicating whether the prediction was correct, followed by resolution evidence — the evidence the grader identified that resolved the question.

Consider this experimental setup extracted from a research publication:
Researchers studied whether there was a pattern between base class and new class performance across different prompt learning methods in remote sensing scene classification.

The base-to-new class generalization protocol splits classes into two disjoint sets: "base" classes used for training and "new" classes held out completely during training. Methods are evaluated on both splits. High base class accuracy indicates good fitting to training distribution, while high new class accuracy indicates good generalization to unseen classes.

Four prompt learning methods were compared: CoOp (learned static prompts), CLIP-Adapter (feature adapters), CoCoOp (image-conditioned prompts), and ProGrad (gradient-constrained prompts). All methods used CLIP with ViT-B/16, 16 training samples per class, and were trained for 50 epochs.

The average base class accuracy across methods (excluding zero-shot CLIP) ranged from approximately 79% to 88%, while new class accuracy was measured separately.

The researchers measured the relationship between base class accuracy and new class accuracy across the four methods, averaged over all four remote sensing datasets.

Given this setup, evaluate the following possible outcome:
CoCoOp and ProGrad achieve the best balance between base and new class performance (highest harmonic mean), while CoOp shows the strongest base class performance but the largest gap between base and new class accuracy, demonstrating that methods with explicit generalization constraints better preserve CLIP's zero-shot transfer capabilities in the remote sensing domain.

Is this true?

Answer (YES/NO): NO